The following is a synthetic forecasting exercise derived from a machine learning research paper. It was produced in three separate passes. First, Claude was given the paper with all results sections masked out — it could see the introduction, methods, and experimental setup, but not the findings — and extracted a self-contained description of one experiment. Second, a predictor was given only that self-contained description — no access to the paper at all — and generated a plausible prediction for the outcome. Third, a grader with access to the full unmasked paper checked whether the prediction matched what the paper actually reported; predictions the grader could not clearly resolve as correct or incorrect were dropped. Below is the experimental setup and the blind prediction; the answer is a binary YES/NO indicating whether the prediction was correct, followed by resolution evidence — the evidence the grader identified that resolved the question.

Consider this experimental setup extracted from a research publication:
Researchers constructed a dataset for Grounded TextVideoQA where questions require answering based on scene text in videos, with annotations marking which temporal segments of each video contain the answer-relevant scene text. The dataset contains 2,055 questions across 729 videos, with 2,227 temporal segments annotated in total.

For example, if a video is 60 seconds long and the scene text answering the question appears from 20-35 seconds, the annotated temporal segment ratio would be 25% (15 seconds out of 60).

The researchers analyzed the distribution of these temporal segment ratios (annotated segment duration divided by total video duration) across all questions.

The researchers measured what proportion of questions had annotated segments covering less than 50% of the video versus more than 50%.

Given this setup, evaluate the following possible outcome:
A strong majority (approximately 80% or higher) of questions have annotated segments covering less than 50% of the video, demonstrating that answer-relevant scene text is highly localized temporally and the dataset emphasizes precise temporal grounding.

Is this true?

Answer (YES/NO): NO